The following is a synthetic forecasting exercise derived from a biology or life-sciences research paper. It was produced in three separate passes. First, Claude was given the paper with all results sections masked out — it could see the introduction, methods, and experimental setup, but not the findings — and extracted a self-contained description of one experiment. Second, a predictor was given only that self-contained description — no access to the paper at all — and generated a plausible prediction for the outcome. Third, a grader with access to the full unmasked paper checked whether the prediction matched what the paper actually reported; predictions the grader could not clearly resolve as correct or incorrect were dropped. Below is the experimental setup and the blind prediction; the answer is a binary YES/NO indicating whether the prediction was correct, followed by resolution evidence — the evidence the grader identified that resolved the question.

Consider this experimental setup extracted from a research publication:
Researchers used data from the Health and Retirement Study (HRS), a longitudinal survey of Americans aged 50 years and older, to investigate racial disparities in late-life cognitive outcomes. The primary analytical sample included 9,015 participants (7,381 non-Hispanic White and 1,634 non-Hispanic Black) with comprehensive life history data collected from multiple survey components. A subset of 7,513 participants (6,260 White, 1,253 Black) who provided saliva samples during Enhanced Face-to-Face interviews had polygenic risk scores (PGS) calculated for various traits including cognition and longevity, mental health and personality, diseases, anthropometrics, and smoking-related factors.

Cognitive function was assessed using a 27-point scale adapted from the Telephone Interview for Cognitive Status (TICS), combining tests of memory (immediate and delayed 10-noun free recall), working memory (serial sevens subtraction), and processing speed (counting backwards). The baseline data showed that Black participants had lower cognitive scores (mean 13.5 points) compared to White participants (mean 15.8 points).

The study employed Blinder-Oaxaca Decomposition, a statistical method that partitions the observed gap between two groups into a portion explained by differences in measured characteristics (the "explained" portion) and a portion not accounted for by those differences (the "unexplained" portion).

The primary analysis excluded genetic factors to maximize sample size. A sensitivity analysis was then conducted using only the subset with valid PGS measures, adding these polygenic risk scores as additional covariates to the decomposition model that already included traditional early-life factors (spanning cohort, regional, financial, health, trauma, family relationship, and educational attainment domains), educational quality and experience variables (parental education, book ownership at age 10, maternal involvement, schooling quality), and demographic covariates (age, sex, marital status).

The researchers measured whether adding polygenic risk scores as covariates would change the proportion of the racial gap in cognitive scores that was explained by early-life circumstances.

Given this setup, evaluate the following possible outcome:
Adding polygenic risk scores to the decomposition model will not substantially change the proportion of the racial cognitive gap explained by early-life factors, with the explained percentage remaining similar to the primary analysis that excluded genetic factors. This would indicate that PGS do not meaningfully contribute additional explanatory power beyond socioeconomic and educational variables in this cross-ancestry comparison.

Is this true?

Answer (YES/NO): YES